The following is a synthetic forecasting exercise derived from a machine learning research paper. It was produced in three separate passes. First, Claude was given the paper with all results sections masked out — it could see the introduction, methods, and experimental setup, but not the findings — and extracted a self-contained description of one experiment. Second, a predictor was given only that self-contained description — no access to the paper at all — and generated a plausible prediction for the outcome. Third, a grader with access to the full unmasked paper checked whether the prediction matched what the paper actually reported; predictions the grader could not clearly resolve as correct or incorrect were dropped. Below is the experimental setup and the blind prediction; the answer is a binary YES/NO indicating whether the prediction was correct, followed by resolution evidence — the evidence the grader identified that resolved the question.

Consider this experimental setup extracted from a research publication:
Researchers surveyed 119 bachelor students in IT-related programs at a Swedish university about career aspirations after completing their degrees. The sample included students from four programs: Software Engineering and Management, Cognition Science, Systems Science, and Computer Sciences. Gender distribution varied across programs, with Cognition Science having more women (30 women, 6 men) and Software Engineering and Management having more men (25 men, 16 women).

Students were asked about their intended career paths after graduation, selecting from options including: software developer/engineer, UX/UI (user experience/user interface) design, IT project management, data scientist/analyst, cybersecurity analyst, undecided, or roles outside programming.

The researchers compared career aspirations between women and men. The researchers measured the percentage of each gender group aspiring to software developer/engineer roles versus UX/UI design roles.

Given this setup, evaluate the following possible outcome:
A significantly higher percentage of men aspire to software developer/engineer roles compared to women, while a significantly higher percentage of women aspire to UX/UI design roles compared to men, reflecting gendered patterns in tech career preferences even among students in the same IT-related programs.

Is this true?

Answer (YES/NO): YES